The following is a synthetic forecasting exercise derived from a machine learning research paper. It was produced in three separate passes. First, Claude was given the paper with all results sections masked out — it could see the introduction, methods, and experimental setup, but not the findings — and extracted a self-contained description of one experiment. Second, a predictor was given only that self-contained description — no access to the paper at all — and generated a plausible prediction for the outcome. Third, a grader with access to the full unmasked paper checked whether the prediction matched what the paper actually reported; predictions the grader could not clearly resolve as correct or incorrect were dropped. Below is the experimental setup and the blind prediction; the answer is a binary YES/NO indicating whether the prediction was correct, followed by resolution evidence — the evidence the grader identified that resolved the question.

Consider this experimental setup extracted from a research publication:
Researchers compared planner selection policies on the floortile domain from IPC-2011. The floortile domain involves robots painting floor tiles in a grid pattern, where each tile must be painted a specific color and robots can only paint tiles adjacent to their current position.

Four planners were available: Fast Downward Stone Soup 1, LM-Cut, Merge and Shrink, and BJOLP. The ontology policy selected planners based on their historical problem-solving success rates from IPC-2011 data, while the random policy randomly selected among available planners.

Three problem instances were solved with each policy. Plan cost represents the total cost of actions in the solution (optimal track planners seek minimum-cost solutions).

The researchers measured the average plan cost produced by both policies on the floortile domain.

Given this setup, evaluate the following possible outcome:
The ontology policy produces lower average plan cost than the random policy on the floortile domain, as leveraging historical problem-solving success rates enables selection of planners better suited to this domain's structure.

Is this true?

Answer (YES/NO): NO